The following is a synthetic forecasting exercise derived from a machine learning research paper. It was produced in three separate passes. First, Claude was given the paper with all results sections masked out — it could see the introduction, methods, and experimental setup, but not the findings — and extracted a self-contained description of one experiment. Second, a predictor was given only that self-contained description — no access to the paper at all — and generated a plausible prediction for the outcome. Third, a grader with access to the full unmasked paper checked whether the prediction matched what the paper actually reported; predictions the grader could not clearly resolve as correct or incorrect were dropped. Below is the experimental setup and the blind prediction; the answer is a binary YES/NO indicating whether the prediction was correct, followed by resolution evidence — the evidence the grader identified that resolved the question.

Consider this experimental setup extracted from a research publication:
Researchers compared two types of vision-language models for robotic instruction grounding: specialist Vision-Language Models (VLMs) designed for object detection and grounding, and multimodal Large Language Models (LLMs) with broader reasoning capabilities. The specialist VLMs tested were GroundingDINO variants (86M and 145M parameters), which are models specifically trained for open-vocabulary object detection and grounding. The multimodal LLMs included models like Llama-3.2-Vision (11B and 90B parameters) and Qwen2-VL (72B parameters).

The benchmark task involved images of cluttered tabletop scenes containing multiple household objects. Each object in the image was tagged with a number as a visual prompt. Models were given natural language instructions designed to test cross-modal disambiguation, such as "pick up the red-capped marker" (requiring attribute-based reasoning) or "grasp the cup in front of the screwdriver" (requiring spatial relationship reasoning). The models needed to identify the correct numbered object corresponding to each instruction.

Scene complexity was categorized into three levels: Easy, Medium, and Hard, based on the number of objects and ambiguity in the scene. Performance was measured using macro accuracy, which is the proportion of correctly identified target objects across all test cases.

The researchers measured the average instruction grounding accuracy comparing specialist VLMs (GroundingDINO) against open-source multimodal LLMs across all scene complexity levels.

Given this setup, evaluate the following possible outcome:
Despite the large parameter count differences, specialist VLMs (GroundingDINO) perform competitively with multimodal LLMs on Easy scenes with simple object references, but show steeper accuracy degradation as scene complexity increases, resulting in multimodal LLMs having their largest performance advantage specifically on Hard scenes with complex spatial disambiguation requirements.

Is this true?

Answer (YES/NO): NO